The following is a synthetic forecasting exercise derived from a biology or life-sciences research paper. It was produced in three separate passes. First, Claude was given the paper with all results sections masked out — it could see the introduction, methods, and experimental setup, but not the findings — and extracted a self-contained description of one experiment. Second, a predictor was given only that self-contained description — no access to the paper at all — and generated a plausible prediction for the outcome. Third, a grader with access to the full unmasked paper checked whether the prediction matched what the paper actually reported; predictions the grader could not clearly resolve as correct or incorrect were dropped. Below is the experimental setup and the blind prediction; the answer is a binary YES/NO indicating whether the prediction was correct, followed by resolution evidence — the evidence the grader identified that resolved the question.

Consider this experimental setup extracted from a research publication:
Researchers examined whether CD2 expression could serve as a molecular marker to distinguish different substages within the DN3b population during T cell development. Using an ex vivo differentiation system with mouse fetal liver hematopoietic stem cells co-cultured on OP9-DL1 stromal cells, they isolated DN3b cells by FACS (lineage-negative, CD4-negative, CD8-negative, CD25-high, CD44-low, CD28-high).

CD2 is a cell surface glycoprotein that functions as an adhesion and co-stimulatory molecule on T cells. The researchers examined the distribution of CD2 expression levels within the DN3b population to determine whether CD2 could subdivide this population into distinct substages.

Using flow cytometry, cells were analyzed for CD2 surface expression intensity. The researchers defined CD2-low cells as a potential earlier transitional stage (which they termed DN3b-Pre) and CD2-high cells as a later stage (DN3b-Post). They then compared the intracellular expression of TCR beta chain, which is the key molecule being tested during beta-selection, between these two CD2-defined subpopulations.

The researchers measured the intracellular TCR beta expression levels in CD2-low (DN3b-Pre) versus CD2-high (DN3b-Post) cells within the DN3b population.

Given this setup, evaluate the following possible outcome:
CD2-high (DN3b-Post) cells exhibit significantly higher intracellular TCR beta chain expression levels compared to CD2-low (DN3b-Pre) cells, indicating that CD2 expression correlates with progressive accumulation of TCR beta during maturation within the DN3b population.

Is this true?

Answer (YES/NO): YES